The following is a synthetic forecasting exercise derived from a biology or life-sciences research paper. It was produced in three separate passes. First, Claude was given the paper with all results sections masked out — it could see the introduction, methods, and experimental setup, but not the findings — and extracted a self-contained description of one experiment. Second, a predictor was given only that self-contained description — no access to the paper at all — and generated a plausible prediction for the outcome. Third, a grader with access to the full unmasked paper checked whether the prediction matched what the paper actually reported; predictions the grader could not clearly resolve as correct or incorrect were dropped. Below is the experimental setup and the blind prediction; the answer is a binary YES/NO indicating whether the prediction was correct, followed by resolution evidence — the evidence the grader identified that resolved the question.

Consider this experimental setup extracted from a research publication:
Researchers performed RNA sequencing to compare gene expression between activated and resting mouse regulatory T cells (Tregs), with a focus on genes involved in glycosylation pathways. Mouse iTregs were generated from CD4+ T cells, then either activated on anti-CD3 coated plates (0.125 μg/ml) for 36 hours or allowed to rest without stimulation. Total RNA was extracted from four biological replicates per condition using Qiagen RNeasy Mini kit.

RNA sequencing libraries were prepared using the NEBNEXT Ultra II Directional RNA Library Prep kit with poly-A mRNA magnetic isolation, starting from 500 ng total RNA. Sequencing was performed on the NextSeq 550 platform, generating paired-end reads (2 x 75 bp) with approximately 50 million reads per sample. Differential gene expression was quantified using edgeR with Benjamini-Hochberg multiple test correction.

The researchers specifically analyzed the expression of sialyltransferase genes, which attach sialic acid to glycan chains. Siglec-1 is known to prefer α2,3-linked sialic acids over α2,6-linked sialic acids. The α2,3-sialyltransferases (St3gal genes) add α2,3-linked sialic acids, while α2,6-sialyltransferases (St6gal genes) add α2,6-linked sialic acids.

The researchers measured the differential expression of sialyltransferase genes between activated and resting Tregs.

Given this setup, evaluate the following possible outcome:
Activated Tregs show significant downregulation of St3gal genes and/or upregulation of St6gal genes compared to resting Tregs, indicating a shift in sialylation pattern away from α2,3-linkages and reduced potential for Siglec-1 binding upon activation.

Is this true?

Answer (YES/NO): NO